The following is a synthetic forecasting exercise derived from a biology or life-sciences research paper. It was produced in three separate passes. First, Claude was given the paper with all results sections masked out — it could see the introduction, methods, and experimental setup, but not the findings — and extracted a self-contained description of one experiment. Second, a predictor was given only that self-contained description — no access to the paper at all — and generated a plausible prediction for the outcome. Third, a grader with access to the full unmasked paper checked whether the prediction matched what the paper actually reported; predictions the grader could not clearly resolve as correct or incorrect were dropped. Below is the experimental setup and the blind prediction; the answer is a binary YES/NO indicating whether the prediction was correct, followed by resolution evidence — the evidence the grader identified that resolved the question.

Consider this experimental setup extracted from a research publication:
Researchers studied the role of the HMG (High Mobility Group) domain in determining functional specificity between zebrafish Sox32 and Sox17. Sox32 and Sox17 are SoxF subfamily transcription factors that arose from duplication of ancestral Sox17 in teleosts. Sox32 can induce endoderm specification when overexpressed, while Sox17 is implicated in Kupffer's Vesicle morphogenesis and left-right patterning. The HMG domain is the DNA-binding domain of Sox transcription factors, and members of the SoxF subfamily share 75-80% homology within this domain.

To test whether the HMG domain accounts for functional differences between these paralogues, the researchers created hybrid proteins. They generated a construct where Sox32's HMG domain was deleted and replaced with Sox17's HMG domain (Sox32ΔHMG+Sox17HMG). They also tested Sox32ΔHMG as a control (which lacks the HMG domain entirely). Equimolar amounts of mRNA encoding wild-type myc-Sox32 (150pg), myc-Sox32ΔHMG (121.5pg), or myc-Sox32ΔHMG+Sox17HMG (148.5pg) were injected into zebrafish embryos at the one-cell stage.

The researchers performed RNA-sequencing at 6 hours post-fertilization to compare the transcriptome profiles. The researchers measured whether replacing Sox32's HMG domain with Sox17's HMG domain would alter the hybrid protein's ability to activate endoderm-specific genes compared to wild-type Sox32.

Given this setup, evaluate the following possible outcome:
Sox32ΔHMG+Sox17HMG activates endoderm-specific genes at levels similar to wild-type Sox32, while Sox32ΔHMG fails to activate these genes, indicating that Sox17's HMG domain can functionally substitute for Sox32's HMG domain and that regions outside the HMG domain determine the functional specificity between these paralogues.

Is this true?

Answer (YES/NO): NO